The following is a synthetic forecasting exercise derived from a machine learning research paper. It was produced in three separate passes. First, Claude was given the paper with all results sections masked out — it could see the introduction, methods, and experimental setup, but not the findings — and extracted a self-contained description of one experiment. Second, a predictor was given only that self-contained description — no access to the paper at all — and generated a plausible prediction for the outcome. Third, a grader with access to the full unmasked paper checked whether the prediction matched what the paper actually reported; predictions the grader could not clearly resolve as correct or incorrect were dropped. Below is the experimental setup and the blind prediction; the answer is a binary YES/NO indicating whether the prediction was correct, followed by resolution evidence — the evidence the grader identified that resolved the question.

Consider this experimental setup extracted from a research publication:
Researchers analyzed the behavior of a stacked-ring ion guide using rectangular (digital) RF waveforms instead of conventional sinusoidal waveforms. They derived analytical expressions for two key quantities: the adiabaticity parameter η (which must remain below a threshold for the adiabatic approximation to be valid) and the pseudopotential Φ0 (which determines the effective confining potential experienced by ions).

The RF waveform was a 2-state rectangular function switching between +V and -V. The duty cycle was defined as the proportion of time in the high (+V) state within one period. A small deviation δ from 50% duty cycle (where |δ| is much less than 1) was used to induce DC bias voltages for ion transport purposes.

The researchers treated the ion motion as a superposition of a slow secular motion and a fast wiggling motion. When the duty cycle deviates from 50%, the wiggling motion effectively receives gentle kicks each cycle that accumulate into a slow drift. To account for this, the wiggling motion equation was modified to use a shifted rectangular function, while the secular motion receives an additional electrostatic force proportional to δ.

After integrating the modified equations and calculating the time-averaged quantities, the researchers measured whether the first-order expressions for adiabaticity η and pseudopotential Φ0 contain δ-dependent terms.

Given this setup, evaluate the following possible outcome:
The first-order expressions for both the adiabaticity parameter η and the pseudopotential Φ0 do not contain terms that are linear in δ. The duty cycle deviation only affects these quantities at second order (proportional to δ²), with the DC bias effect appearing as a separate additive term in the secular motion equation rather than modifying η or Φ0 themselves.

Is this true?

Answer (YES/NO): YES